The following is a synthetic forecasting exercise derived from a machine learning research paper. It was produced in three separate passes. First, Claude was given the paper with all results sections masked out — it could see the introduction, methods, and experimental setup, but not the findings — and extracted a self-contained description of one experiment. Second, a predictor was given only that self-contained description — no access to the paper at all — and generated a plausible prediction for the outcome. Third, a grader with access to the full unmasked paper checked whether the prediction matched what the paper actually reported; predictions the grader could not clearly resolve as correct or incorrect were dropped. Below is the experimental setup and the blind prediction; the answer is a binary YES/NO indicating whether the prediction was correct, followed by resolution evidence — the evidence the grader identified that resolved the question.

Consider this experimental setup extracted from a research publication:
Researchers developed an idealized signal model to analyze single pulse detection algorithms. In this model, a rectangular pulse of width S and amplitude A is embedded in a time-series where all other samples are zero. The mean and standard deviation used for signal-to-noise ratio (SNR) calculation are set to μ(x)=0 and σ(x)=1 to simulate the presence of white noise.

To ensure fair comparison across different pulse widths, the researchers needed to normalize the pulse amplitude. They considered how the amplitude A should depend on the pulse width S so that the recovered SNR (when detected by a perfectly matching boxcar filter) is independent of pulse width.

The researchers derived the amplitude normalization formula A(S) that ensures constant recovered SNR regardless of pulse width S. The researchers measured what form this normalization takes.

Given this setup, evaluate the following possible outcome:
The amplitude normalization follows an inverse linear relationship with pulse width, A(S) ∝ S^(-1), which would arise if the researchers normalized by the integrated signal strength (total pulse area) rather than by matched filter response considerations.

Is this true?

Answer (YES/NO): NO